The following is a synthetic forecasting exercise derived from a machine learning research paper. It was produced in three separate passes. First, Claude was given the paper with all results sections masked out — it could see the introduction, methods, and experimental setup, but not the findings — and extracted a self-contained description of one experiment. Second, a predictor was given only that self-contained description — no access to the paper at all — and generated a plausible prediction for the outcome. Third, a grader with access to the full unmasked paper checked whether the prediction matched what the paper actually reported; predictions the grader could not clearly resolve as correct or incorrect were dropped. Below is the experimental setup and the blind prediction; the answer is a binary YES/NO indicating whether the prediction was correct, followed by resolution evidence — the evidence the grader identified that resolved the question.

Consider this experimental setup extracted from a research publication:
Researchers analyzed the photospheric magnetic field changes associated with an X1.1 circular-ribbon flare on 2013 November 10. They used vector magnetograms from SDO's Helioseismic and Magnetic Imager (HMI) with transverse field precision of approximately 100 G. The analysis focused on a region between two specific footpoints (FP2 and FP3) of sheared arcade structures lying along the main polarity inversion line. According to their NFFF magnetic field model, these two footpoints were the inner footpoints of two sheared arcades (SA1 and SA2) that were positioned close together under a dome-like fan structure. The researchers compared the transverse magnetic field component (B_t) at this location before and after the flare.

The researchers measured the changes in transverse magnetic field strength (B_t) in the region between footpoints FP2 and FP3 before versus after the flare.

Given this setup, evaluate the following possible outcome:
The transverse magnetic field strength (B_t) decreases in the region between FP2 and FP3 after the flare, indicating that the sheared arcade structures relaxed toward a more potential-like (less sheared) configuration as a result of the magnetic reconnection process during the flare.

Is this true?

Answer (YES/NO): NO